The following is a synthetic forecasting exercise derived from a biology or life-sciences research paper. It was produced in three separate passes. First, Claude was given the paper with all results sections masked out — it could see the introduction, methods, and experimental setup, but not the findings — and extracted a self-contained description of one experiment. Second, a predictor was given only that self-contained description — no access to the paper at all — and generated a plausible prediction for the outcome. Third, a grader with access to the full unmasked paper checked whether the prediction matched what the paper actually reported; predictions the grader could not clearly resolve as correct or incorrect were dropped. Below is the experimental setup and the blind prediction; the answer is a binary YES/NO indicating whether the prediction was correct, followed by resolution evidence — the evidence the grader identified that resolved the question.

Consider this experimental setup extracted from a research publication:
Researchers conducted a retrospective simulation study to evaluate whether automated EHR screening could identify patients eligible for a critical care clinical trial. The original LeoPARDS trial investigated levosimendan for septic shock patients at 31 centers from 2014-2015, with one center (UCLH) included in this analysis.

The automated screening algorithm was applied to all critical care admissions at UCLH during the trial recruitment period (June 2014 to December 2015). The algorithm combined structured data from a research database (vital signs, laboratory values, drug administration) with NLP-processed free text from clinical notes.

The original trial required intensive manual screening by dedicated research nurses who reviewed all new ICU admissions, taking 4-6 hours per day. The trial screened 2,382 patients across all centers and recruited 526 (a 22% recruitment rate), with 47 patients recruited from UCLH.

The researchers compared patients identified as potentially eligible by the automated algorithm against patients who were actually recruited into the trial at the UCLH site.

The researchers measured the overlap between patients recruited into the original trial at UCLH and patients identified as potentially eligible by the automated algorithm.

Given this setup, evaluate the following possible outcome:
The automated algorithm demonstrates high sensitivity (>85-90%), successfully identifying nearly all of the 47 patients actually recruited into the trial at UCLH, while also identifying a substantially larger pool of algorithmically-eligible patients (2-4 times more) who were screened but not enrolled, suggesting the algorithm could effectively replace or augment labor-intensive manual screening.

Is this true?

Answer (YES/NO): NO